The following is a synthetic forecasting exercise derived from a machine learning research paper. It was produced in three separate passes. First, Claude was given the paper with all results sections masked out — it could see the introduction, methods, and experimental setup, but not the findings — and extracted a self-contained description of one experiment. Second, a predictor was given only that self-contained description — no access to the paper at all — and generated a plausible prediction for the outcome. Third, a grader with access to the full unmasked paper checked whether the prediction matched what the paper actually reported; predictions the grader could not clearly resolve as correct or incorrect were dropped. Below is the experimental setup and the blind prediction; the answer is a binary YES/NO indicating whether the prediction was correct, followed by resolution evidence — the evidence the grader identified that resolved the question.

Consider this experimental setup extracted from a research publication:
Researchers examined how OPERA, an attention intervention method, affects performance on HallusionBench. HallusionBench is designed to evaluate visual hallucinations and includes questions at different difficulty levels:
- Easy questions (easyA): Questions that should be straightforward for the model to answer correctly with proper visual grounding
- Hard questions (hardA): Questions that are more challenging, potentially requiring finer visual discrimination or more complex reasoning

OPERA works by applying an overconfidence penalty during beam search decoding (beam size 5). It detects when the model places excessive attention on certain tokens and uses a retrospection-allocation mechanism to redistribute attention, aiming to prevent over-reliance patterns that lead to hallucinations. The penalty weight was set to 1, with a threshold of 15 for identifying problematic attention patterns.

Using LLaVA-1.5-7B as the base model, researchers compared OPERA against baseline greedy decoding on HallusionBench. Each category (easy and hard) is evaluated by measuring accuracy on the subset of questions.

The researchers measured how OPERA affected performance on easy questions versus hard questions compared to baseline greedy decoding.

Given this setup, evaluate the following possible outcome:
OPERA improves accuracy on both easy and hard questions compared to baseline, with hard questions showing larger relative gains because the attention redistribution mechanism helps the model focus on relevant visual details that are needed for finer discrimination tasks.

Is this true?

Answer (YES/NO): NO